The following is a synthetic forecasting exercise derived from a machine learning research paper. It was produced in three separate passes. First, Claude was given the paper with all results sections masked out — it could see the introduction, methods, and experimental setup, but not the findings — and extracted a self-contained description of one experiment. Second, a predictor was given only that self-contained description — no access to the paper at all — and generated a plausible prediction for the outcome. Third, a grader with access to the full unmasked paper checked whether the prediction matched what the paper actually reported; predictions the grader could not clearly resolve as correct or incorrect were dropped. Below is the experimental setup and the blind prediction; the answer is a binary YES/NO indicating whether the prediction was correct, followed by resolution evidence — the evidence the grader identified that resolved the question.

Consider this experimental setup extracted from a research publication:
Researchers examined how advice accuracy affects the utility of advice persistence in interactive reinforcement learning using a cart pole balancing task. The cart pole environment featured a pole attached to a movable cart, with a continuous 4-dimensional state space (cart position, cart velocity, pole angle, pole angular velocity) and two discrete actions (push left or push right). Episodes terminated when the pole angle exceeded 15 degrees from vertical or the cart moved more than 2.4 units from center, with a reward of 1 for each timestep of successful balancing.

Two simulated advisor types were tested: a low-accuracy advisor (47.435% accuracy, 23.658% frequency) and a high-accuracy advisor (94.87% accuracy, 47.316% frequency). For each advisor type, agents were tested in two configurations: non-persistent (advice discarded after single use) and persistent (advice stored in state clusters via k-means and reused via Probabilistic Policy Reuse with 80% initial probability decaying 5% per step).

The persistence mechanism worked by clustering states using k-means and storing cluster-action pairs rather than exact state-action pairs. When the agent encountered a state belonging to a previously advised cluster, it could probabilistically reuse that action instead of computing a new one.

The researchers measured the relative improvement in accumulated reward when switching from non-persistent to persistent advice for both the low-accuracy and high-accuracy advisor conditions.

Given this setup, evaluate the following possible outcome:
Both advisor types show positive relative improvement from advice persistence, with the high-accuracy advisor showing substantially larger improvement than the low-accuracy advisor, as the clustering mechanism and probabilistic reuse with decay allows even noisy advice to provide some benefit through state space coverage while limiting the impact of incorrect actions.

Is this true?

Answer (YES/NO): NO